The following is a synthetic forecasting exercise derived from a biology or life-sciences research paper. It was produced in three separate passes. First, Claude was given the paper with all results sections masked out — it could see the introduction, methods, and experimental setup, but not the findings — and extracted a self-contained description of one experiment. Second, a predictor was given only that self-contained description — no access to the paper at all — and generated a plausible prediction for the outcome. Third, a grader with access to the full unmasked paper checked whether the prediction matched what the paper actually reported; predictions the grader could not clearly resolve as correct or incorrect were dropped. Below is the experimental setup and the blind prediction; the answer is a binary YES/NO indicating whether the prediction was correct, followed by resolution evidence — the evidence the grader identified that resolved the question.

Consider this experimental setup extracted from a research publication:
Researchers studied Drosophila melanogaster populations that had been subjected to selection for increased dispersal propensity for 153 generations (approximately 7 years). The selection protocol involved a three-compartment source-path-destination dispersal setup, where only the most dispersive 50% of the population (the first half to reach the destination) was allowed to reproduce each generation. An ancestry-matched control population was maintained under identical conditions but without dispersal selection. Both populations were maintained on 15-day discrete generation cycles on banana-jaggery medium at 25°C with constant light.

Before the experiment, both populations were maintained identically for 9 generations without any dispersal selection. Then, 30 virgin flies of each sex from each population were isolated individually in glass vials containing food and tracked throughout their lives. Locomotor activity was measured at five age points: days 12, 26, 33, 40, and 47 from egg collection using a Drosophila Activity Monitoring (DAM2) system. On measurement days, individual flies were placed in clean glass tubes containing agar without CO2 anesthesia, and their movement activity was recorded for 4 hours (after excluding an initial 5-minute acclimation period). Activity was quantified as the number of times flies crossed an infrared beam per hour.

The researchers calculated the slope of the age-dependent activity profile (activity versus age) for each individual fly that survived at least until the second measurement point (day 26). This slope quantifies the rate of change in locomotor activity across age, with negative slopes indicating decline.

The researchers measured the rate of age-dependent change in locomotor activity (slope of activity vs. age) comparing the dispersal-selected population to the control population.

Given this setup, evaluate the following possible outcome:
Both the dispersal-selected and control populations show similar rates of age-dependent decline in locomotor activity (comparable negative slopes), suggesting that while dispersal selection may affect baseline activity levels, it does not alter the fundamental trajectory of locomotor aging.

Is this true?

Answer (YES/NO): NO